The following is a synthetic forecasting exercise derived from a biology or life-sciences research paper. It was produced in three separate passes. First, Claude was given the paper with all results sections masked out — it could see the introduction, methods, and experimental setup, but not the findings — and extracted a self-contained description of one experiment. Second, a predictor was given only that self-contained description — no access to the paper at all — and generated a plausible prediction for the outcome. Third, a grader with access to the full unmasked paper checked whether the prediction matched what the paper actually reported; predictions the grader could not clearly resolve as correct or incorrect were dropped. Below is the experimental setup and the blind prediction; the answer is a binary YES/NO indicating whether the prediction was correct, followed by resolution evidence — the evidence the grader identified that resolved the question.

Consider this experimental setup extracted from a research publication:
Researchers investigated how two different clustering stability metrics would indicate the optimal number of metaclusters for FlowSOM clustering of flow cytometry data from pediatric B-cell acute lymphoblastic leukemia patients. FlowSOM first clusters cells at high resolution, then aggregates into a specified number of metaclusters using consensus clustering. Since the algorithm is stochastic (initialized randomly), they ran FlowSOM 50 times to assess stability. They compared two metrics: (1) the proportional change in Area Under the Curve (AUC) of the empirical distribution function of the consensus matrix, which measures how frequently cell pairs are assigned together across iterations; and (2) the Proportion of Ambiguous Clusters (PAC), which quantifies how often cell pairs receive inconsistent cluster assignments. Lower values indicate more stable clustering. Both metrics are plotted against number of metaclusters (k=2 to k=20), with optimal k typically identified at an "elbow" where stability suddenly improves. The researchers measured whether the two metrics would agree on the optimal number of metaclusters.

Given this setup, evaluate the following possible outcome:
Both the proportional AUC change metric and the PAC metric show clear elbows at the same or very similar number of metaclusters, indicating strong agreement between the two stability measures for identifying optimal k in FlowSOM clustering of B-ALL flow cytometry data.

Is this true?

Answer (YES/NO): NO